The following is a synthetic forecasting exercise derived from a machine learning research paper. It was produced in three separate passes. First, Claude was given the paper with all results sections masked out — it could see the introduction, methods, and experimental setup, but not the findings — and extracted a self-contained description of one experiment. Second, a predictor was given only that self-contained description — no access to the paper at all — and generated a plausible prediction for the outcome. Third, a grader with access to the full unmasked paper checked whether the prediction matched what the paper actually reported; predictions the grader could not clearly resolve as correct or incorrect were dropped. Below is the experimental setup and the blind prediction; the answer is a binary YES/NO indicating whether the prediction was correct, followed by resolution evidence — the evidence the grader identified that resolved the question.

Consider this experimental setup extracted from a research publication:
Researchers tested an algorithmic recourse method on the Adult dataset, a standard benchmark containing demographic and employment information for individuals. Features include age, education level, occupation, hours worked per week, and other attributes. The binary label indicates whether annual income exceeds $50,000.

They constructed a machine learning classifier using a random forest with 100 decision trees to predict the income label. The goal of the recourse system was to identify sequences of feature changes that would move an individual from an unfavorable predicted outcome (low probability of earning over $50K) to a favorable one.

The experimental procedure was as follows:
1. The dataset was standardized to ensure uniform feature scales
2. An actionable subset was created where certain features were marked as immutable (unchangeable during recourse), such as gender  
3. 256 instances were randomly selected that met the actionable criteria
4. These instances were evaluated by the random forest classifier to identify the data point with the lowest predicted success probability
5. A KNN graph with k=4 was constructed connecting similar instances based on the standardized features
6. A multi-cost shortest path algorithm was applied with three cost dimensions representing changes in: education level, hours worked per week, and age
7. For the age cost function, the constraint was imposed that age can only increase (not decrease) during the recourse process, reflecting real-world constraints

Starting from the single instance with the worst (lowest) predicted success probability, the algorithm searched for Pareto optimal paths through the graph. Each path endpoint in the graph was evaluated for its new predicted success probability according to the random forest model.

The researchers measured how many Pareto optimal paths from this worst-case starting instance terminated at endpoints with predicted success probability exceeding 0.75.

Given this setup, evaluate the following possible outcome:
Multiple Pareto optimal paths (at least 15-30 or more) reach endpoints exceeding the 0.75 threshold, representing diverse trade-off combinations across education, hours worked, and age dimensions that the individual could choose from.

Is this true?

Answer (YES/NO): NO